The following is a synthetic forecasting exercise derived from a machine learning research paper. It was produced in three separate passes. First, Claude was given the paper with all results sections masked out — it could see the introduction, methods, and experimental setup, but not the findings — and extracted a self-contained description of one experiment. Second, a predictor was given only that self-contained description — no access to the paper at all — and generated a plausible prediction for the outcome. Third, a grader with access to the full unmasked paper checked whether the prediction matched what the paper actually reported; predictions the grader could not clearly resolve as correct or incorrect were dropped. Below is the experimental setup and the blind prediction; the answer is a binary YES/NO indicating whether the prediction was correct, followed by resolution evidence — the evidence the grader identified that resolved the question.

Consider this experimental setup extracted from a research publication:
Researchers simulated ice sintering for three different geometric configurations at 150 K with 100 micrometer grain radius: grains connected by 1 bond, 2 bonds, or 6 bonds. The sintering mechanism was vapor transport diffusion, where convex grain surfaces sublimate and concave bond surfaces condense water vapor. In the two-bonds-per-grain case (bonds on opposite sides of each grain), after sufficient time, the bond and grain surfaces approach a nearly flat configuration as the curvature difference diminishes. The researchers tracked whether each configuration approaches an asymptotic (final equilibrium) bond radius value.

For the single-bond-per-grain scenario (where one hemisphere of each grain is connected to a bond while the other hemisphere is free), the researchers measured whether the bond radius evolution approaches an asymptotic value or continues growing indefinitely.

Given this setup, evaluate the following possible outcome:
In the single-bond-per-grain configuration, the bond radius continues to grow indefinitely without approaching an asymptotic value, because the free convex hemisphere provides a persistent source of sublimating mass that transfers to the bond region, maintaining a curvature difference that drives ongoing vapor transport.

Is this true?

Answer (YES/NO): YES